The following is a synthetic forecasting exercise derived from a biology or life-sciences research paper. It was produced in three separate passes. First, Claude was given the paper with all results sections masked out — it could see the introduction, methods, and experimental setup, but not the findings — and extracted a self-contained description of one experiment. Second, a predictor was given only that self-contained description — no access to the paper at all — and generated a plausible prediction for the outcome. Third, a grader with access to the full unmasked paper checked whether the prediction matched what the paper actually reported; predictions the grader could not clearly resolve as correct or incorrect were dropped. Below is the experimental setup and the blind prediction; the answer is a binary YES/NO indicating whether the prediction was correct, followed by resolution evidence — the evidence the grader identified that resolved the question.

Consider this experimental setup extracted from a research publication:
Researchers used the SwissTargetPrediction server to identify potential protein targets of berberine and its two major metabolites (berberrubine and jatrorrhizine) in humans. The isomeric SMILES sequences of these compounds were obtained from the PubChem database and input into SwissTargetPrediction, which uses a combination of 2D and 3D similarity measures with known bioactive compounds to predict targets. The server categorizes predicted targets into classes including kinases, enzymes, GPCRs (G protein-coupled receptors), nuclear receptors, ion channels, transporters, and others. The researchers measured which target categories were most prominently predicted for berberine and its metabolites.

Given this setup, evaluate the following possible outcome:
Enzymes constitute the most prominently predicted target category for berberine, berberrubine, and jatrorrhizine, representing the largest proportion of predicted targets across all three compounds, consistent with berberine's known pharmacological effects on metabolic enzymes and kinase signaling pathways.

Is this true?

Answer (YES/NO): NO